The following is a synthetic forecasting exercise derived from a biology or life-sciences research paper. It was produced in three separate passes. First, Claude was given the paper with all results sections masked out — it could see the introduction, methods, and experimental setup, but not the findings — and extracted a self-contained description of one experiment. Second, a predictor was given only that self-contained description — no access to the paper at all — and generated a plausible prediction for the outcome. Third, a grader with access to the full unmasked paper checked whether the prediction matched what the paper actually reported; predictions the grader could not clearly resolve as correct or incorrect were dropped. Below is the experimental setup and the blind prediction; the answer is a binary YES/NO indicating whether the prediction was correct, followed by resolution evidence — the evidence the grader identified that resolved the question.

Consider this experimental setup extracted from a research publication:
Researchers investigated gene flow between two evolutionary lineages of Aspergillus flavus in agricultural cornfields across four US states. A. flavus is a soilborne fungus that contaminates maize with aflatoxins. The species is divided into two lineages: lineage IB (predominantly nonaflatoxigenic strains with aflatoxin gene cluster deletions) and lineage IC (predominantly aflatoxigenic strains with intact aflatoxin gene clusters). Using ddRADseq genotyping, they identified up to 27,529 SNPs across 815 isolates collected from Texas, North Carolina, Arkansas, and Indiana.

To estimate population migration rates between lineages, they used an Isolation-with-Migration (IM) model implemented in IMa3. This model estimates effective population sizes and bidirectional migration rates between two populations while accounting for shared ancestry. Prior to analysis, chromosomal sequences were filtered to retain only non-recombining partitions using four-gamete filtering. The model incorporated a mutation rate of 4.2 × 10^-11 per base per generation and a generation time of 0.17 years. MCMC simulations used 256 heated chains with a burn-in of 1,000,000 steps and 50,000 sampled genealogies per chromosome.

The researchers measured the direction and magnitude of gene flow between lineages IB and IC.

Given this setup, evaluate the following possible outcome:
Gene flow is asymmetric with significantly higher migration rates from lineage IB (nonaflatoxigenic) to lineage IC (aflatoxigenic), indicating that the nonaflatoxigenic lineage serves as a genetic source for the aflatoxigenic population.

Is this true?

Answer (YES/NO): YES